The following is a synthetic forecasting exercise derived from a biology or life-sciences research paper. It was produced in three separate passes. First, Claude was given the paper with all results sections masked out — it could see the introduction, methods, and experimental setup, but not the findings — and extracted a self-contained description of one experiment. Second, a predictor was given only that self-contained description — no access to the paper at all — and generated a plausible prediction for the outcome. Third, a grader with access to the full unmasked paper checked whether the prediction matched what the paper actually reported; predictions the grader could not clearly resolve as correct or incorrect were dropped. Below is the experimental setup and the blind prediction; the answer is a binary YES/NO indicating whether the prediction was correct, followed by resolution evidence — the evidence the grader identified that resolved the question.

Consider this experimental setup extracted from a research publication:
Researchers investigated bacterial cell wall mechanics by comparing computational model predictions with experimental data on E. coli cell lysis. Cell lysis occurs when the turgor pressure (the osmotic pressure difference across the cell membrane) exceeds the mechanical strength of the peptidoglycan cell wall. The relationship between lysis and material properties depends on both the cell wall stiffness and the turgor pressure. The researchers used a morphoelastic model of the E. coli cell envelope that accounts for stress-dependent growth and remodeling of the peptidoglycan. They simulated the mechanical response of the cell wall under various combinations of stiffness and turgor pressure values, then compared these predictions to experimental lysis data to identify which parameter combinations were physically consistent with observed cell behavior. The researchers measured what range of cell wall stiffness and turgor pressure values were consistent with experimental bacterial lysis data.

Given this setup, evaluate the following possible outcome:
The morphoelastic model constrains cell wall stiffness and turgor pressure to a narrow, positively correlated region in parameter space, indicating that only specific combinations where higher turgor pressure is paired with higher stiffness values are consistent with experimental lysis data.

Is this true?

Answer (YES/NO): YES